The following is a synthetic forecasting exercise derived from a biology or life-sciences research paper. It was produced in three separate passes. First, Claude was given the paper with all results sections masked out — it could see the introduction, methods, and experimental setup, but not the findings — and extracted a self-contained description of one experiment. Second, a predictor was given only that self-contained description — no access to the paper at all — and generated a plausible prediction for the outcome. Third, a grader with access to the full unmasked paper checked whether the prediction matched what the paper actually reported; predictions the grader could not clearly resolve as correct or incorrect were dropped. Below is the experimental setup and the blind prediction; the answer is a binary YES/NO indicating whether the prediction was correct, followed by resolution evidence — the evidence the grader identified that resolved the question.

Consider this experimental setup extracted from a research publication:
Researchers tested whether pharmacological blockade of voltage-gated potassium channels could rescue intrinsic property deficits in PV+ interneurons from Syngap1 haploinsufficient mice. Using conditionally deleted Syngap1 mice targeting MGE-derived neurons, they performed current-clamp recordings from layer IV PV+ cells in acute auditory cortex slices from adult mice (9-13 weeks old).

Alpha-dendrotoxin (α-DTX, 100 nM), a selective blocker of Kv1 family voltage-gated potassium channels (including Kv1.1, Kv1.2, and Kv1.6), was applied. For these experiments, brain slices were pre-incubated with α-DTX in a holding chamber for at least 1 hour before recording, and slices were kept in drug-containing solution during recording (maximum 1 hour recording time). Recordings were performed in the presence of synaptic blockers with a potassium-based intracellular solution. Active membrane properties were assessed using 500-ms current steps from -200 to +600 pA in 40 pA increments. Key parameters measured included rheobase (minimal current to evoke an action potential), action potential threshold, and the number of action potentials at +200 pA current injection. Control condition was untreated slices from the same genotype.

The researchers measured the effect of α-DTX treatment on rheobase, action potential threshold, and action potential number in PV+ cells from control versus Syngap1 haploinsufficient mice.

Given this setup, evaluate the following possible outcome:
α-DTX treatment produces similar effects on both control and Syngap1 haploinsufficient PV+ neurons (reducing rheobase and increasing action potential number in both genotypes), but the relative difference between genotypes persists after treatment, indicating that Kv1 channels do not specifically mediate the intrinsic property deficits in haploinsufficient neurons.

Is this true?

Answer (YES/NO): NO